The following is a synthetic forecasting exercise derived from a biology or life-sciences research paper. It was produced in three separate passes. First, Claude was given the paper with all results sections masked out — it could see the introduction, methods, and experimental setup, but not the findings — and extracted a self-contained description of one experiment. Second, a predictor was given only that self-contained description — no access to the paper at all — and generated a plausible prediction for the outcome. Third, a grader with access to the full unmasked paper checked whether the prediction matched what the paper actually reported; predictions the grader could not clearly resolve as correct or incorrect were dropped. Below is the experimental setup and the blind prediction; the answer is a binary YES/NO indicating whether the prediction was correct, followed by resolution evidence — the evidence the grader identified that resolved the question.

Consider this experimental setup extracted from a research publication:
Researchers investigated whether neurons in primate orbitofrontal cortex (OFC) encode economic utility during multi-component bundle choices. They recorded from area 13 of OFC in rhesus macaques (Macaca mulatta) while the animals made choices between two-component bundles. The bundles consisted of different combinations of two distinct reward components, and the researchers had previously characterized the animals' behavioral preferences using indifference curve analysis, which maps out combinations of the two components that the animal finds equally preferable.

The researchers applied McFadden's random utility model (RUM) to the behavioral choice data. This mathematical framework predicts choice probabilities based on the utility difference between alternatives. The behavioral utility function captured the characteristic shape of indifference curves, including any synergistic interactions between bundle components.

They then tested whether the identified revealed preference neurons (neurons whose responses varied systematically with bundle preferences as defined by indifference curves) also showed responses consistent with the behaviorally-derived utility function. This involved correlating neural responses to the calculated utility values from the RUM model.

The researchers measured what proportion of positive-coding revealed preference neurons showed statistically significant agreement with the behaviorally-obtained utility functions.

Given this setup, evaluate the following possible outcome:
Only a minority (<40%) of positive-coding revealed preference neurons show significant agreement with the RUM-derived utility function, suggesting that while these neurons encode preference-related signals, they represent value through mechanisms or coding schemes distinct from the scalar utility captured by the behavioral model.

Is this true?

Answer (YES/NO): NO